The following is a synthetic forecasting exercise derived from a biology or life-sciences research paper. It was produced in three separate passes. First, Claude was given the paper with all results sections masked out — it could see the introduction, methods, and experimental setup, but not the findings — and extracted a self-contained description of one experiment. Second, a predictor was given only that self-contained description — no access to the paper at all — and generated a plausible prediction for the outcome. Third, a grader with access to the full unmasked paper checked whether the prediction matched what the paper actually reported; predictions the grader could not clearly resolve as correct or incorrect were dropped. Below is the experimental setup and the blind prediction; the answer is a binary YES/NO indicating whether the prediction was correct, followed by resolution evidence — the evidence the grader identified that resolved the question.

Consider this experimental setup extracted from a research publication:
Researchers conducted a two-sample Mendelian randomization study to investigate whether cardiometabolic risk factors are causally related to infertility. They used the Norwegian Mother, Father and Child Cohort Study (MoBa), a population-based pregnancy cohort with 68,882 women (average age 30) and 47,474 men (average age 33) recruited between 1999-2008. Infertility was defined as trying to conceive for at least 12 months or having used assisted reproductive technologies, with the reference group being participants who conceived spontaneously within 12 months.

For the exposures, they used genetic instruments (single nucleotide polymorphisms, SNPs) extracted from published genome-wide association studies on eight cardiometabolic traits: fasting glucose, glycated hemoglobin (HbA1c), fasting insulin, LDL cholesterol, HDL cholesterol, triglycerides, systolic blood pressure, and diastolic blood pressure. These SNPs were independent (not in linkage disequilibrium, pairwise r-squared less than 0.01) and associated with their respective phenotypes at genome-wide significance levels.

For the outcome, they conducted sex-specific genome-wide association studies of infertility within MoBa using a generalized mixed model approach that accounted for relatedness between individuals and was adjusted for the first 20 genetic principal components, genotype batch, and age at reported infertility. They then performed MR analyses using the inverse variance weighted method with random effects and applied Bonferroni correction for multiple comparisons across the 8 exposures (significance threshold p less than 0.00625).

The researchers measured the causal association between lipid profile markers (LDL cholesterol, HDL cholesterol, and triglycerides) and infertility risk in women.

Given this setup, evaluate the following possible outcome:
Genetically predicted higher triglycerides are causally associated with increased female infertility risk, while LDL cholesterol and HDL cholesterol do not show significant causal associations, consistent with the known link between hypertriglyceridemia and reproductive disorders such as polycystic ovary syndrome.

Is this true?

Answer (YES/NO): NO